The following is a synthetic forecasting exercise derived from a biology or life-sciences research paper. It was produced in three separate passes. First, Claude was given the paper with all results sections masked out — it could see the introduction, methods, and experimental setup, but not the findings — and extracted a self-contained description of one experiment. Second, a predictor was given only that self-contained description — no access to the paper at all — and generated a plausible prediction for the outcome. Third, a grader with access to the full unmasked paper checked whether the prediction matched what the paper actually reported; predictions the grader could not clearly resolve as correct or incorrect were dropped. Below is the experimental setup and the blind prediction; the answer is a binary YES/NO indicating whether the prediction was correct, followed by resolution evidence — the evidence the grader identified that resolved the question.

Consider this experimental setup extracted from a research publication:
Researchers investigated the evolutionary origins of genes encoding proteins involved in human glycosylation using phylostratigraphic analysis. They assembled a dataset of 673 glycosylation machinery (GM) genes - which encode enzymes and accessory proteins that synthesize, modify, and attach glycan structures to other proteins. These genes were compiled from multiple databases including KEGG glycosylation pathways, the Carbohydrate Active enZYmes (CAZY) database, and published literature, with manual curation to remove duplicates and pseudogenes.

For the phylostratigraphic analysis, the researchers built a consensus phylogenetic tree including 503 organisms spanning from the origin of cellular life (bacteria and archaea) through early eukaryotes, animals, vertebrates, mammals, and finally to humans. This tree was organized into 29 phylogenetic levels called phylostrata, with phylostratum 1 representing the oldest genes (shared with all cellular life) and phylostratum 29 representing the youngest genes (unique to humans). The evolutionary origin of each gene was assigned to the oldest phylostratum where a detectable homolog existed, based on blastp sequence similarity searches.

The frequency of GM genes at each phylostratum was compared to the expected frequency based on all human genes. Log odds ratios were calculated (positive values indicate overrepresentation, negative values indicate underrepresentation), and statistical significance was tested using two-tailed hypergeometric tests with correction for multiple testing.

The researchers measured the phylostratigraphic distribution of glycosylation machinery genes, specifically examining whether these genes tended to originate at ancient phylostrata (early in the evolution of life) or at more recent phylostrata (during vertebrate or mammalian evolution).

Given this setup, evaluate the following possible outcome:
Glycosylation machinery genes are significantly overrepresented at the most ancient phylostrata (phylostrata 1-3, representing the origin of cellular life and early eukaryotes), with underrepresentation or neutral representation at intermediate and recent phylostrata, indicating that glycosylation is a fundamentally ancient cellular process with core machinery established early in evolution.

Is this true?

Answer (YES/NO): NO